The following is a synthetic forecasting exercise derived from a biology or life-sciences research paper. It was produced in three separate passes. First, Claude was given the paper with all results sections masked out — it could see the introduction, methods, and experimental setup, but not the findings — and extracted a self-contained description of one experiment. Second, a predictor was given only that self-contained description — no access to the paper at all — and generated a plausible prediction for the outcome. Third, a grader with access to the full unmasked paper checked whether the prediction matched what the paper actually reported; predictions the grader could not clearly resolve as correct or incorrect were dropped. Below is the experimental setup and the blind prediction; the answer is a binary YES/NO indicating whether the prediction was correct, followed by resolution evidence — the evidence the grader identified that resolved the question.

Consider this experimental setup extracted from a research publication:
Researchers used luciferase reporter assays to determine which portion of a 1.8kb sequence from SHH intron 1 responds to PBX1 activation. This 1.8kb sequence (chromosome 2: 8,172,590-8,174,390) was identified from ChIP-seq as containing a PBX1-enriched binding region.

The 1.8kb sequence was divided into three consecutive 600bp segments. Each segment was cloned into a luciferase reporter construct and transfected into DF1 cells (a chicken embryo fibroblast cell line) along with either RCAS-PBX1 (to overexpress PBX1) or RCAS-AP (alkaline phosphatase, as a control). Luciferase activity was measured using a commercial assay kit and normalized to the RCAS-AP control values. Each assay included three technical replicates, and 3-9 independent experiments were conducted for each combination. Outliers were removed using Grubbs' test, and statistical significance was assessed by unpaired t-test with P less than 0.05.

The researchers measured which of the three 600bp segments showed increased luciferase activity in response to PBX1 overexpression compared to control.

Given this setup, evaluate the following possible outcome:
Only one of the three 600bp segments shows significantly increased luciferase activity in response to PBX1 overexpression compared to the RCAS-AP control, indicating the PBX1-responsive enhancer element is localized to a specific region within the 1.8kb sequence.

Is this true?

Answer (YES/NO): YES